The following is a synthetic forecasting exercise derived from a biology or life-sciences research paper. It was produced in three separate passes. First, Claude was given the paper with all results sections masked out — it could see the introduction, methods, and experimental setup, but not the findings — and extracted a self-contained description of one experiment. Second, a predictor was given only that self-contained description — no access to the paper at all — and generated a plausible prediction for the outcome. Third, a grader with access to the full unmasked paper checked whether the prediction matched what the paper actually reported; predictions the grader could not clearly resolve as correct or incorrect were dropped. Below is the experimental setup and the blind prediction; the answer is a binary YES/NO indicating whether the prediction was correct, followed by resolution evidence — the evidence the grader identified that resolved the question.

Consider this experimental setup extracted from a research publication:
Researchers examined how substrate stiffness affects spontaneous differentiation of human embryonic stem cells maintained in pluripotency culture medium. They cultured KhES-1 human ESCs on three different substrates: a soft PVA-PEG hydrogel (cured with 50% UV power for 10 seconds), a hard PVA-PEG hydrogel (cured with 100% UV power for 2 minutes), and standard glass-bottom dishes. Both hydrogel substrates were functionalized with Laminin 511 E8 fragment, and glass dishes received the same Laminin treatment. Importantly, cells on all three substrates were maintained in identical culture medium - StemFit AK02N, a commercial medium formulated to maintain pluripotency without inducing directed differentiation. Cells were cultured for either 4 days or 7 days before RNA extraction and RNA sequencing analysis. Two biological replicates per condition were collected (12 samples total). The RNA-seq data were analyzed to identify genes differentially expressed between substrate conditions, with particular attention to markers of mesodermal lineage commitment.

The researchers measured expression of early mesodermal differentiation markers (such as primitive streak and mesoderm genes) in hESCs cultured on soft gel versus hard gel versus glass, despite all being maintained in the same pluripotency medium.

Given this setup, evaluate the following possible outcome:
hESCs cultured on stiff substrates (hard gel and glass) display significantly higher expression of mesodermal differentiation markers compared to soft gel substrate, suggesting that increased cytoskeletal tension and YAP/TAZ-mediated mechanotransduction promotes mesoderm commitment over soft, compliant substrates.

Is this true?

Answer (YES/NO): NO